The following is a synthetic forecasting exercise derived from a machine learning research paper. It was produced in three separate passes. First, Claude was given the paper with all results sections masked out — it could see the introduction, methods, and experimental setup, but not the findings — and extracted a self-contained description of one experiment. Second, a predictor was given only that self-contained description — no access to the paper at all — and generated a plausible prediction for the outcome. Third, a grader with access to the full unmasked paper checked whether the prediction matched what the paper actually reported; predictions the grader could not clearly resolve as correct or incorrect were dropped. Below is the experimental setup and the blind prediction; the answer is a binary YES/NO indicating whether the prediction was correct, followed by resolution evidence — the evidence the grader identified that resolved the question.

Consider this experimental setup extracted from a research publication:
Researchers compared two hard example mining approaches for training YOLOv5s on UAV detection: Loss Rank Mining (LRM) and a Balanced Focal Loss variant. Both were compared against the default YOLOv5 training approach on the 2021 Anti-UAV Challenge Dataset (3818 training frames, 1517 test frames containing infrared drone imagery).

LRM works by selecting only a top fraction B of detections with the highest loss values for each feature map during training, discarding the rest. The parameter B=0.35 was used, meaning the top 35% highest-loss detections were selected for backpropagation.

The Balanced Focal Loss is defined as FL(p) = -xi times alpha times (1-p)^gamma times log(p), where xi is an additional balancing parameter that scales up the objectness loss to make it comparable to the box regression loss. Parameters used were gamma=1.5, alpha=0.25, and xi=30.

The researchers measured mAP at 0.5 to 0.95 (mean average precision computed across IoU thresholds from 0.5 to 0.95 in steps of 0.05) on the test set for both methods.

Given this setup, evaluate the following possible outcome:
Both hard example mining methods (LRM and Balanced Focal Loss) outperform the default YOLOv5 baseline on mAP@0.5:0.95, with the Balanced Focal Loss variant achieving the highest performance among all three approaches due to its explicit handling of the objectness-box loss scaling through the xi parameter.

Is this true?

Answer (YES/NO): NO